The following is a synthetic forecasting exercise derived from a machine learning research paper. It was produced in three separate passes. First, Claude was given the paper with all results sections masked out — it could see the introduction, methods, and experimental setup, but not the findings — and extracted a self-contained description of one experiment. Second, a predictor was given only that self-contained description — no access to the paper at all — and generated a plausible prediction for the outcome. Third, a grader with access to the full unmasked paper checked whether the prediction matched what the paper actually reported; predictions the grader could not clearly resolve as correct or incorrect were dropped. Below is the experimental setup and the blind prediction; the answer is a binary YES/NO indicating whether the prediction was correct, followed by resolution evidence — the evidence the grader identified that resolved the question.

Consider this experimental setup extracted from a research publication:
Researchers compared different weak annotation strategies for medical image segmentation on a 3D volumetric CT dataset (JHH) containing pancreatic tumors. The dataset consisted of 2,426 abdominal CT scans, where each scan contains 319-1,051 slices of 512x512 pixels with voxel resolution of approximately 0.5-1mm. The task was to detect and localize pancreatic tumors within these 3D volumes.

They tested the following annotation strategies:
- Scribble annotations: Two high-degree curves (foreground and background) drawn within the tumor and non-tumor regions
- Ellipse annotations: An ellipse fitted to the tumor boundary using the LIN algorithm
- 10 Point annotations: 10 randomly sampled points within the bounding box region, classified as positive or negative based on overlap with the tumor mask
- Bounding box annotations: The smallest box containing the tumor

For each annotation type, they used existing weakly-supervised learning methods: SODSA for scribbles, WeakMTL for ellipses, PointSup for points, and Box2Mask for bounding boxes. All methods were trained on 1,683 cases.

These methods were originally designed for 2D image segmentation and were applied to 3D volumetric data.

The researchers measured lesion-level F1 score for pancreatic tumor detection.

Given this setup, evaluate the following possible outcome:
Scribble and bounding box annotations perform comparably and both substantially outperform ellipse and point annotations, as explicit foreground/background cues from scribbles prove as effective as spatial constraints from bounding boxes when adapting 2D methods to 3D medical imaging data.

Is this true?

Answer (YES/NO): NO